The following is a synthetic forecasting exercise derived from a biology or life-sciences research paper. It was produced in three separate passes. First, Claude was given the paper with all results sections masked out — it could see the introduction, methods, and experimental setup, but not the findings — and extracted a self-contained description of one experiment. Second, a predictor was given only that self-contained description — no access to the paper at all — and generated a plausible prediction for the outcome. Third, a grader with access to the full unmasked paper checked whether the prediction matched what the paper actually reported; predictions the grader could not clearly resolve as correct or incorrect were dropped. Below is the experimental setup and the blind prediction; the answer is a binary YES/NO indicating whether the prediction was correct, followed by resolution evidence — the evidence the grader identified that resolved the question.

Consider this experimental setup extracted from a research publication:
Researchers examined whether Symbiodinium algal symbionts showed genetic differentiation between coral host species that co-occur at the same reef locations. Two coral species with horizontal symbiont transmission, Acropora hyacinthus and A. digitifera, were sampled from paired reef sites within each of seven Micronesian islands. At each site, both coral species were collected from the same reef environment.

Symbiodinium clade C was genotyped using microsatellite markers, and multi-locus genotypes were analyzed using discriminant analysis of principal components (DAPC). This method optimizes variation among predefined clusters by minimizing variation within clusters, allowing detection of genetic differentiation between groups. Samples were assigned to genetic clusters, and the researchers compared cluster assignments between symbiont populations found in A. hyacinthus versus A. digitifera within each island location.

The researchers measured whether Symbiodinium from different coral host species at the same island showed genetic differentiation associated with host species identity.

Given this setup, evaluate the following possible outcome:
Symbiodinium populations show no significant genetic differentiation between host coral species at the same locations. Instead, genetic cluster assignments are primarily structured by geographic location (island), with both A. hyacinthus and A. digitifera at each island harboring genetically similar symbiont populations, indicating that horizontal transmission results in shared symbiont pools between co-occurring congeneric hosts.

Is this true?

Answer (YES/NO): NO